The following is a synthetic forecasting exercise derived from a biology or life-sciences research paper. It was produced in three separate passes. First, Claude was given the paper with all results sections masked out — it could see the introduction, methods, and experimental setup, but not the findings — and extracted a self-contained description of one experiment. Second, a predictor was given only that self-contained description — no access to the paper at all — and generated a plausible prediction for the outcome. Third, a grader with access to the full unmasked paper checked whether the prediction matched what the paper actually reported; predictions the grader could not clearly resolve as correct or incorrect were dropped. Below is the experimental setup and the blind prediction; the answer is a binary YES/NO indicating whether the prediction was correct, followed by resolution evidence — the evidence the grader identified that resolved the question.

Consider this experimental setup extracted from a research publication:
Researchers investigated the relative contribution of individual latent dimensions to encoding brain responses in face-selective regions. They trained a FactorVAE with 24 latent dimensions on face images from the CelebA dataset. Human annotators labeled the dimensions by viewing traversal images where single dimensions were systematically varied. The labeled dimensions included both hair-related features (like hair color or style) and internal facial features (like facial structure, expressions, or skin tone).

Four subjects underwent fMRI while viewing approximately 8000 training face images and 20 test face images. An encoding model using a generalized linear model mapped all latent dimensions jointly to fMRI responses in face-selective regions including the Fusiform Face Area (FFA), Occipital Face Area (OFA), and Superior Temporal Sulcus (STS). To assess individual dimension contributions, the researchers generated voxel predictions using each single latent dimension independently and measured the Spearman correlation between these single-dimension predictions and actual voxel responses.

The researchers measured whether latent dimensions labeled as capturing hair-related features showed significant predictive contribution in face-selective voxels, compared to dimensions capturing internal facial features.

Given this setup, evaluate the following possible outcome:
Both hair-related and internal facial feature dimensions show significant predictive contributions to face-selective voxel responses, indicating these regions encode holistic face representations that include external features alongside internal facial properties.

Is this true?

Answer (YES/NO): YES